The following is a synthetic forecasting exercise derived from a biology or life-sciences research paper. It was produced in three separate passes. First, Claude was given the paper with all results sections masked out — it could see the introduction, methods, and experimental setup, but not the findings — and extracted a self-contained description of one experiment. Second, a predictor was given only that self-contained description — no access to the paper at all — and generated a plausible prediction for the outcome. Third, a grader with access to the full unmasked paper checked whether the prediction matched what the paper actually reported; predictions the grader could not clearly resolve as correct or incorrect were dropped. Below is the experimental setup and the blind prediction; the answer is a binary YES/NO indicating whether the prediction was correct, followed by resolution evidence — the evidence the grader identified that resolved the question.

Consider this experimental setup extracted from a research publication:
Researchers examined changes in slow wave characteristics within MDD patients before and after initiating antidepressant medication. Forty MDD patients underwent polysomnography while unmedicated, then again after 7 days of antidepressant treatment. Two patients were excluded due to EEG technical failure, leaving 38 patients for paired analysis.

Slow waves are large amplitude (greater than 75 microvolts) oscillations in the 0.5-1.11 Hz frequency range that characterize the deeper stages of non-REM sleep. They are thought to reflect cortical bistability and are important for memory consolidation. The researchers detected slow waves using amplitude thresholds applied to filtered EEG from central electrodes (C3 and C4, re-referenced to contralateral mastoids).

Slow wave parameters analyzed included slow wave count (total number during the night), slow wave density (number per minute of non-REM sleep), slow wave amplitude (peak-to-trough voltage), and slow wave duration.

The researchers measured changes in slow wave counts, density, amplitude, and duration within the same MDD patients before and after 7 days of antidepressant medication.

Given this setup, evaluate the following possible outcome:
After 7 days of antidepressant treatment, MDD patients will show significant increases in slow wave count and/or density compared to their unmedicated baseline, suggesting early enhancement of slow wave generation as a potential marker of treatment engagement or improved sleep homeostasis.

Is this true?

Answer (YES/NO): NO